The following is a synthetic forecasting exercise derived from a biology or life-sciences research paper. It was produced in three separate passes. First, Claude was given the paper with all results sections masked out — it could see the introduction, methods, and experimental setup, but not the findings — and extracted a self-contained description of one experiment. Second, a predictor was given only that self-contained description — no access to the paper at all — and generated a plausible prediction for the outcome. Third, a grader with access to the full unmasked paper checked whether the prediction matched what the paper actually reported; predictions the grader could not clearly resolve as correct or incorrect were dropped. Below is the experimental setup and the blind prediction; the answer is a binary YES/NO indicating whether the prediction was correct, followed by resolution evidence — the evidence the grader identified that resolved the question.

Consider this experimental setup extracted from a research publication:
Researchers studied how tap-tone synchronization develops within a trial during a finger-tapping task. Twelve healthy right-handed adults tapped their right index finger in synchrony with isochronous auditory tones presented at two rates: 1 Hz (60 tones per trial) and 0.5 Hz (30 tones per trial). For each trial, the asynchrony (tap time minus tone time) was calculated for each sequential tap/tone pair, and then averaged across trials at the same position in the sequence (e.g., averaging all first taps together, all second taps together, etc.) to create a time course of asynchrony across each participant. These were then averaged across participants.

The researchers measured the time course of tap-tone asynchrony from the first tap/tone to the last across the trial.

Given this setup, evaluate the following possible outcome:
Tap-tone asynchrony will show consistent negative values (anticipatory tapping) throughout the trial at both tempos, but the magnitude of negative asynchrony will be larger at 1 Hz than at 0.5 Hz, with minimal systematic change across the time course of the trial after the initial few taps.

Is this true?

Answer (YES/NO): NO